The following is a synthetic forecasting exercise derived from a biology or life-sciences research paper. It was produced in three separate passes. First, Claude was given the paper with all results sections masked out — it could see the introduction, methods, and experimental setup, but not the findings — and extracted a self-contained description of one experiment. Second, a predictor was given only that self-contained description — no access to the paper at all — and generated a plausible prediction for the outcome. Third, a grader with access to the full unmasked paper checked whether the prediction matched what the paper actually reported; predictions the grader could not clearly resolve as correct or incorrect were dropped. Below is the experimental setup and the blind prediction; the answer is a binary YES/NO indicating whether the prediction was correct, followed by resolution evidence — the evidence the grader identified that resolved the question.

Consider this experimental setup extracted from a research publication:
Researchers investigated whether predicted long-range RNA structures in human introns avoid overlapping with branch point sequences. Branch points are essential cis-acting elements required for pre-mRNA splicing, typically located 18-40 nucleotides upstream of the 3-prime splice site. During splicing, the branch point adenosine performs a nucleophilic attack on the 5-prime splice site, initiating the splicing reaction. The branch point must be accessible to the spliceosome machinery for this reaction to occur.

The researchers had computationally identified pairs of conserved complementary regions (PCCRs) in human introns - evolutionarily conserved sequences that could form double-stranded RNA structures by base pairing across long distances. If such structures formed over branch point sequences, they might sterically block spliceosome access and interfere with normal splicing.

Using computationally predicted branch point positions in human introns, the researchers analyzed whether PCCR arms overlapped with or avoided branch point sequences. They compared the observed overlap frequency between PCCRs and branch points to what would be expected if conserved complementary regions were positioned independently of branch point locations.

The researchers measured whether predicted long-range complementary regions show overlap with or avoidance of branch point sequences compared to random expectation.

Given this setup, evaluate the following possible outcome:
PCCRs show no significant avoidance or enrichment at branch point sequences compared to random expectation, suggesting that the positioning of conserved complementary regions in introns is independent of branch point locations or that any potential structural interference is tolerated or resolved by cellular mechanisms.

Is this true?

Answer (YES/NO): NO